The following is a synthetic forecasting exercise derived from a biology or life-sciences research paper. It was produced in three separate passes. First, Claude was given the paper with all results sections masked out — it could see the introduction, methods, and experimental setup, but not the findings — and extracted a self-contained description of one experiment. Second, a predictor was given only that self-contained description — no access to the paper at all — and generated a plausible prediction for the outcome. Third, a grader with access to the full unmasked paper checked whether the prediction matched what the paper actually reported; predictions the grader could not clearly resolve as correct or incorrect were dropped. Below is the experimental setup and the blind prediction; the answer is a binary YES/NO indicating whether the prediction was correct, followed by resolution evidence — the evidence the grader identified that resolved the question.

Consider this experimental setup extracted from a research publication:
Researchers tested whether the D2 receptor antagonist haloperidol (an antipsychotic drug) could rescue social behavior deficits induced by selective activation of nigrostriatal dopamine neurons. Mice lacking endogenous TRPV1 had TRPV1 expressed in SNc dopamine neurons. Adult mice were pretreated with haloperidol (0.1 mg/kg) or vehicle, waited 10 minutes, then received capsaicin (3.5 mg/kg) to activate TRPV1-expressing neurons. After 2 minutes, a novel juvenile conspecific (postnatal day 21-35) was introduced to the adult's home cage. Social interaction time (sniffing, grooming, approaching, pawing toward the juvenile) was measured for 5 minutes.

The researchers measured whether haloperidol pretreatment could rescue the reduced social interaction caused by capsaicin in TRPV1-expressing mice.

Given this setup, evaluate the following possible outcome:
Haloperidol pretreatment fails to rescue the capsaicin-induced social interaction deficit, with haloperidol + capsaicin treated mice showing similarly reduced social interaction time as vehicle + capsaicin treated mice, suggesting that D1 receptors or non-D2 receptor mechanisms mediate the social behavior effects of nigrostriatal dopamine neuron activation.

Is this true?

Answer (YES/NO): YES